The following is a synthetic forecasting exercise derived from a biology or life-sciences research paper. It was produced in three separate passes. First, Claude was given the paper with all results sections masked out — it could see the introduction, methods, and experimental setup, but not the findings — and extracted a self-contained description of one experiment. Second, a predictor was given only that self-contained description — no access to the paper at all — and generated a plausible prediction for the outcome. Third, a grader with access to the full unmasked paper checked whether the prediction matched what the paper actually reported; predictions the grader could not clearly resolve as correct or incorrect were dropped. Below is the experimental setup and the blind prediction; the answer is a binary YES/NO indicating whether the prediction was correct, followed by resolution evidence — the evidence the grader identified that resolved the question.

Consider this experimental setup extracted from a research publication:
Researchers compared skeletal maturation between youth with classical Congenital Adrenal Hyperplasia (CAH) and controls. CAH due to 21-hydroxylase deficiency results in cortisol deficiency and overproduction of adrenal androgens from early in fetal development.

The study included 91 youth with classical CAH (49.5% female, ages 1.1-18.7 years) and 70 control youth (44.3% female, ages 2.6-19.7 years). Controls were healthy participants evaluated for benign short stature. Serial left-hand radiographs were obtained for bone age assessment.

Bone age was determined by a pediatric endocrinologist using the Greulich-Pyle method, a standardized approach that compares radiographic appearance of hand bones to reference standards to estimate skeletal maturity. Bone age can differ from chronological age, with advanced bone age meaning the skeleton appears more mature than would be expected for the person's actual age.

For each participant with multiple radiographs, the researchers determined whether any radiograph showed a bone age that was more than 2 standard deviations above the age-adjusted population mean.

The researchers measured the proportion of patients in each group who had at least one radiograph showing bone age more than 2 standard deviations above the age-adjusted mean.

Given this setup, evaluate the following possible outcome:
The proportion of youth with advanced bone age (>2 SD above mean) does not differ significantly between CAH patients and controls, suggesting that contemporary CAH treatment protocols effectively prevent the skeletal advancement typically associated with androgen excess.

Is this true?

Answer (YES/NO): NO